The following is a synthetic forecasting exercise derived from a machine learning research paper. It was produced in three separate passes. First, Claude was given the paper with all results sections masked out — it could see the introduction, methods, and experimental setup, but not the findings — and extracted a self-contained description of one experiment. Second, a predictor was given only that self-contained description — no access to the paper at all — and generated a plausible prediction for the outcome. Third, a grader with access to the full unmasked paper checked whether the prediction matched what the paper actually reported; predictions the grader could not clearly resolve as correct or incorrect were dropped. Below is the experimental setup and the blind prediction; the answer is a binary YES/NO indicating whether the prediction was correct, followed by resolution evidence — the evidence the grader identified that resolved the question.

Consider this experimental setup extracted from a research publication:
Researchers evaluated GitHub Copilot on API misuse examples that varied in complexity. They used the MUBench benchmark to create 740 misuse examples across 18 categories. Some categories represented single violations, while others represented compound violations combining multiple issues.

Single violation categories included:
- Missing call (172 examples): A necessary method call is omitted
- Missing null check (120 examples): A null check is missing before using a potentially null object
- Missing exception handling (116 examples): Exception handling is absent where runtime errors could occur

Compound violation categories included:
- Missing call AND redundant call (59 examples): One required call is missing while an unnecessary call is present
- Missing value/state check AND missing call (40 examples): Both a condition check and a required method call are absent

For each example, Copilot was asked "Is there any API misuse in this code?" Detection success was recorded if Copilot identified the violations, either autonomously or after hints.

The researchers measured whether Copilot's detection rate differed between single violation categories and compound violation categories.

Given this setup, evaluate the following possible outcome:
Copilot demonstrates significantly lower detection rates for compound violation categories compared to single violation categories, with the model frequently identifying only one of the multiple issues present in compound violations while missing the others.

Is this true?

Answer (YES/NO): NO